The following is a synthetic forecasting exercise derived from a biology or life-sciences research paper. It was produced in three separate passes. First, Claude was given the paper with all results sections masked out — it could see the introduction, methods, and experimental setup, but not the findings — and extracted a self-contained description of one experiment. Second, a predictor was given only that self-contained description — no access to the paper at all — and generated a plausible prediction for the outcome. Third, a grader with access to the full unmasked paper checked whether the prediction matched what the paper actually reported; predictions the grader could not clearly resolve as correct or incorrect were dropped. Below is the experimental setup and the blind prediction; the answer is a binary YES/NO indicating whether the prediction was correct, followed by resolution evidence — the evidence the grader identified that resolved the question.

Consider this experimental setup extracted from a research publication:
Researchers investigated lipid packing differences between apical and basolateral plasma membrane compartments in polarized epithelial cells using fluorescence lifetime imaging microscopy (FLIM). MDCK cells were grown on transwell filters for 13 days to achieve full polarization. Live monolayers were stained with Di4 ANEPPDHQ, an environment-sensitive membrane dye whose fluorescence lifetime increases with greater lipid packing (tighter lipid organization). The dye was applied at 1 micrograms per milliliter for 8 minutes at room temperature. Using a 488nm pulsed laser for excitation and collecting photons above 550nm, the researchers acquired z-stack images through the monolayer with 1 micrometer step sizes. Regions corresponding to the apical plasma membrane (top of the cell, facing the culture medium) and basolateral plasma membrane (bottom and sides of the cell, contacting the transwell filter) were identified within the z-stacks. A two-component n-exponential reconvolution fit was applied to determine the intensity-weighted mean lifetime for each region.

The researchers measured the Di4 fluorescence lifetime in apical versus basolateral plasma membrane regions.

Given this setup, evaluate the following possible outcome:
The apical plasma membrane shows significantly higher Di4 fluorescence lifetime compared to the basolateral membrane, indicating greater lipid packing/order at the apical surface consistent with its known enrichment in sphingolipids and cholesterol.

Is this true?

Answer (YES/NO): YES